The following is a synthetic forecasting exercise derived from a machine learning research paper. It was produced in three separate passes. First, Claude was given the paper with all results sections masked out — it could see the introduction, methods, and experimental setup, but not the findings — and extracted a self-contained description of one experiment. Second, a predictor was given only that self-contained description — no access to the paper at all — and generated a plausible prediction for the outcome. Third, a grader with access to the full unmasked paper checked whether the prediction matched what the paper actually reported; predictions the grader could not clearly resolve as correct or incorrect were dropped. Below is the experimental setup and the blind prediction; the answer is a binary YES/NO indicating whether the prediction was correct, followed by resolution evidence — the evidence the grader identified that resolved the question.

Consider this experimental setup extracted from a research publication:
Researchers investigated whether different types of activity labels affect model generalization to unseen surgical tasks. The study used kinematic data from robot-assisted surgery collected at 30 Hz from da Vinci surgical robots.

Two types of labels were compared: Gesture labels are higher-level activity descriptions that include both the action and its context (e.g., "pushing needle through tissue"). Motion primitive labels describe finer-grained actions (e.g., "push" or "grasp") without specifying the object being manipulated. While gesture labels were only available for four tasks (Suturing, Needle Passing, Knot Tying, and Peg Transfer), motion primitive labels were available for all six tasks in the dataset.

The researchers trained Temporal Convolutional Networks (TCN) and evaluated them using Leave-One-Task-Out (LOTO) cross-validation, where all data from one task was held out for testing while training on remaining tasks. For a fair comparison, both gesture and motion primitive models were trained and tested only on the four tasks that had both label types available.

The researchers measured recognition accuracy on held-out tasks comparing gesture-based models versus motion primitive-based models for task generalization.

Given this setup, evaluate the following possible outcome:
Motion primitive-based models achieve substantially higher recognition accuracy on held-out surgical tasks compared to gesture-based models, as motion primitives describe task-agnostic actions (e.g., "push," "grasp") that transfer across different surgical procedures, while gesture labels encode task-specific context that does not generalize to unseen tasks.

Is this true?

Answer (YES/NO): NO